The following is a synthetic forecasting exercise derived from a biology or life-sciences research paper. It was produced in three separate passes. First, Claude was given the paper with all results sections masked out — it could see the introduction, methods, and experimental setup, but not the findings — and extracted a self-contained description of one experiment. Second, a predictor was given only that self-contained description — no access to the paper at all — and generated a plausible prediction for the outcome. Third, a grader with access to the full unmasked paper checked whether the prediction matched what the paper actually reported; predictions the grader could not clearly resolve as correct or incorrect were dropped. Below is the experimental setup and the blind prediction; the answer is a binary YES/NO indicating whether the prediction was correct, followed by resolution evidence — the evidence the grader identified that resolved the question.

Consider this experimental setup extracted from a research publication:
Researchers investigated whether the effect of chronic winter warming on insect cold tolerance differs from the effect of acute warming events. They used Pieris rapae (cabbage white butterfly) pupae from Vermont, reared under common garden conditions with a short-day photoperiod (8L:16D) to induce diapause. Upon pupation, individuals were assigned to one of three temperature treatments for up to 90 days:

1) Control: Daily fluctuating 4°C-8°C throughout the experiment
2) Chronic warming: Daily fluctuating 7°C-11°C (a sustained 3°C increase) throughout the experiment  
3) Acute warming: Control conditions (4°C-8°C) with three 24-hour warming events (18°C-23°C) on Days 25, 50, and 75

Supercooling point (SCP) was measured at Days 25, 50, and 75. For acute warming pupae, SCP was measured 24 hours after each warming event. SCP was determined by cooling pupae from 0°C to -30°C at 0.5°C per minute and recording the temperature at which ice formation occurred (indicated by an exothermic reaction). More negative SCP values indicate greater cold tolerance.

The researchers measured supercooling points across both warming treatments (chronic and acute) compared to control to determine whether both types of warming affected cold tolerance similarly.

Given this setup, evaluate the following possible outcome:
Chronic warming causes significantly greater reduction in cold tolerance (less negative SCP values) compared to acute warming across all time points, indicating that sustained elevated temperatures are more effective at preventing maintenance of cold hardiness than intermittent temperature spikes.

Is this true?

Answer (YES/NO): NO